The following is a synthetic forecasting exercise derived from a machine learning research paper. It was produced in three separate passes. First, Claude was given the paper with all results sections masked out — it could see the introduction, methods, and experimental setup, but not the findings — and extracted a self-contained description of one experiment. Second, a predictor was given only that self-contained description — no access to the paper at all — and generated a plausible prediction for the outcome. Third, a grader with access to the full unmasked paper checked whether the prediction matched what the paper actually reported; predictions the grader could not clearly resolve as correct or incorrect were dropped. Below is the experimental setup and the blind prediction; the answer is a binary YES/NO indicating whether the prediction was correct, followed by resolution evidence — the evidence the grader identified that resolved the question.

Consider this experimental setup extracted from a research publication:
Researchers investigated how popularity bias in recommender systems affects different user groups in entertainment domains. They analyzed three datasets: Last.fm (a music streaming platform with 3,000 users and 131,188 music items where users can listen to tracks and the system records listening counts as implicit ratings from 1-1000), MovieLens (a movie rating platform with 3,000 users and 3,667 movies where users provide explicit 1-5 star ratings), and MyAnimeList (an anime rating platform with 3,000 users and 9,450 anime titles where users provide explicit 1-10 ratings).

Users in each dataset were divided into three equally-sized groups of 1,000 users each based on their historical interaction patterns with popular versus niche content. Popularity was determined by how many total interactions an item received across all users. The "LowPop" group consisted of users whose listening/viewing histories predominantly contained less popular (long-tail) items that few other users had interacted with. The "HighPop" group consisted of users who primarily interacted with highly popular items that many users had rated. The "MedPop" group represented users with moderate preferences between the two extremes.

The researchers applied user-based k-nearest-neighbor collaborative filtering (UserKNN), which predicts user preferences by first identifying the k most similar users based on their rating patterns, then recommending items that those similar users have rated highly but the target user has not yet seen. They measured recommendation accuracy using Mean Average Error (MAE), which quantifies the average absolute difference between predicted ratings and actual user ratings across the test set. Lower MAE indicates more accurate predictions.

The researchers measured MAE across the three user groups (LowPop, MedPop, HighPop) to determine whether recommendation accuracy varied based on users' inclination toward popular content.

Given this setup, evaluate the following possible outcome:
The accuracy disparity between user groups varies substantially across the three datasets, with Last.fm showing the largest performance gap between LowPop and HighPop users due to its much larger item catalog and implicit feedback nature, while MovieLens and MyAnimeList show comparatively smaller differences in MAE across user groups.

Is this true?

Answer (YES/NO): NO